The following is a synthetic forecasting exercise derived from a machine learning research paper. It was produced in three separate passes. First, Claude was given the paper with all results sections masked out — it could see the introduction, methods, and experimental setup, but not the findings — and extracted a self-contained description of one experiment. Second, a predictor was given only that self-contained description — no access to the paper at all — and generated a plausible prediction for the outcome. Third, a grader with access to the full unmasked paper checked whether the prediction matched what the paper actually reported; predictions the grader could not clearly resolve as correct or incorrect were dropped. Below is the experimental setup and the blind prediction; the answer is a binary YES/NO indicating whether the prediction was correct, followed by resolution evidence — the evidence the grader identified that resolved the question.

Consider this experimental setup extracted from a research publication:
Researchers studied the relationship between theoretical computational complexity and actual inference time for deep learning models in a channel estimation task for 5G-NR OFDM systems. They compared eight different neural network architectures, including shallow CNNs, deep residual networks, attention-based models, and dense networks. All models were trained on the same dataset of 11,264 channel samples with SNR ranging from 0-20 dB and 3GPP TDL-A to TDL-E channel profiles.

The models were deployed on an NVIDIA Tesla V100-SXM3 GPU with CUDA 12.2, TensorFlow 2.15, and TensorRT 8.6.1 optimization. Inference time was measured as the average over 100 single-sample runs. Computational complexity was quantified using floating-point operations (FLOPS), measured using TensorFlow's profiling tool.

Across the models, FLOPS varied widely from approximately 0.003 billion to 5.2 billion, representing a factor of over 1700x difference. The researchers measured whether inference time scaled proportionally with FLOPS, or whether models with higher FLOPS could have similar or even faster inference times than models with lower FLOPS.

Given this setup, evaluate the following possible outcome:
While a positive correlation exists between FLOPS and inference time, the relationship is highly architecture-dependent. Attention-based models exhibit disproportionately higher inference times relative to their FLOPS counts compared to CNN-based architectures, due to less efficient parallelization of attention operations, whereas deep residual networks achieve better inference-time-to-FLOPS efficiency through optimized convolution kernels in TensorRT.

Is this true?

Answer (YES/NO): NO